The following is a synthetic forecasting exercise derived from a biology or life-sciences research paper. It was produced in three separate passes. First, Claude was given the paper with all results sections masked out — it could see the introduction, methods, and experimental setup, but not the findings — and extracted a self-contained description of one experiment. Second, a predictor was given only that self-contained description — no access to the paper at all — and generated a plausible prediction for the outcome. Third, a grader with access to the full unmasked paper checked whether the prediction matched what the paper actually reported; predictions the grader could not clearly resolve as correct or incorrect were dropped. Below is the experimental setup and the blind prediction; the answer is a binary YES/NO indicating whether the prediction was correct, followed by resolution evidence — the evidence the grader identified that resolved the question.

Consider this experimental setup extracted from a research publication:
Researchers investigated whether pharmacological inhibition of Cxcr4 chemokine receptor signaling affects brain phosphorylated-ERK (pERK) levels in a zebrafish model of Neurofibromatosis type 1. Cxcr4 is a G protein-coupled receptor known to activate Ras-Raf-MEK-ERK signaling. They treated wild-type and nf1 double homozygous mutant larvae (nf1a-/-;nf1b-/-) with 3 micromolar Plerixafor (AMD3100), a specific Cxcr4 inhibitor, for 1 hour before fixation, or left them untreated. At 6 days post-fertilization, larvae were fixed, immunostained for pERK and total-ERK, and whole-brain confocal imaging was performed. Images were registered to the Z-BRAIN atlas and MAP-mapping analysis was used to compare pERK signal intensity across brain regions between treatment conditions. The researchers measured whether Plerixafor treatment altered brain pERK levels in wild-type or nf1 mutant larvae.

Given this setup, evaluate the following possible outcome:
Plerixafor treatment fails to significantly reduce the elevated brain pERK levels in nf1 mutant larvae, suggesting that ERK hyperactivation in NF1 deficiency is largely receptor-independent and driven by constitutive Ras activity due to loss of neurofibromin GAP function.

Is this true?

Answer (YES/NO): YES